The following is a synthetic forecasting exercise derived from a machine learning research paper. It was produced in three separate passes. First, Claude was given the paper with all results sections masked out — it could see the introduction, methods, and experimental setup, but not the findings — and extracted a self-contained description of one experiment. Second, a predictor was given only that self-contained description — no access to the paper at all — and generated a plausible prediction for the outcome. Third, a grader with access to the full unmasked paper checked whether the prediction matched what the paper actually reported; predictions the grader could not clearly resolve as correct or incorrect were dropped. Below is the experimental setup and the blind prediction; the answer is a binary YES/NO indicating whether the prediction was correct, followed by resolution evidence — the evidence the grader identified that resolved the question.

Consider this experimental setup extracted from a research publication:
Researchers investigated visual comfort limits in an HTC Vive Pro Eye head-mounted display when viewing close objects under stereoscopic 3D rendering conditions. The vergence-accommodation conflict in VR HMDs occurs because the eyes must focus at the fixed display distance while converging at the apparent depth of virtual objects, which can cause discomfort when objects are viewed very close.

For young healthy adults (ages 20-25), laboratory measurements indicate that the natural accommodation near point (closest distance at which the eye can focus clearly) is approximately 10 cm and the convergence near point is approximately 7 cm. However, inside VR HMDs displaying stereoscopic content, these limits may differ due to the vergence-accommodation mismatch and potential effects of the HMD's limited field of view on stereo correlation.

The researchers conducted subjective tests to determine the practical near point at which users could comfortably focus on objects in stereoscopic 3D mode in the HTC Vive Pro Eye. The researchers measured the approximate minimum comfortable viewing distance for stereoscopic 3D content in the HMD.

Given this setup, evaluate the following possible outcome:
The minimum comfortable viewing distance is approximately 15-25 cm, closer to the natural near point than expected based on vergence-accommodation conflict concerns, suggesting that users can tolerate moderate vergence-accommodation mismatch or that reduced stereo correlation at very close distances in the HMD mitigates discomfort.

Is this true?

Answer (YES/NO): YES